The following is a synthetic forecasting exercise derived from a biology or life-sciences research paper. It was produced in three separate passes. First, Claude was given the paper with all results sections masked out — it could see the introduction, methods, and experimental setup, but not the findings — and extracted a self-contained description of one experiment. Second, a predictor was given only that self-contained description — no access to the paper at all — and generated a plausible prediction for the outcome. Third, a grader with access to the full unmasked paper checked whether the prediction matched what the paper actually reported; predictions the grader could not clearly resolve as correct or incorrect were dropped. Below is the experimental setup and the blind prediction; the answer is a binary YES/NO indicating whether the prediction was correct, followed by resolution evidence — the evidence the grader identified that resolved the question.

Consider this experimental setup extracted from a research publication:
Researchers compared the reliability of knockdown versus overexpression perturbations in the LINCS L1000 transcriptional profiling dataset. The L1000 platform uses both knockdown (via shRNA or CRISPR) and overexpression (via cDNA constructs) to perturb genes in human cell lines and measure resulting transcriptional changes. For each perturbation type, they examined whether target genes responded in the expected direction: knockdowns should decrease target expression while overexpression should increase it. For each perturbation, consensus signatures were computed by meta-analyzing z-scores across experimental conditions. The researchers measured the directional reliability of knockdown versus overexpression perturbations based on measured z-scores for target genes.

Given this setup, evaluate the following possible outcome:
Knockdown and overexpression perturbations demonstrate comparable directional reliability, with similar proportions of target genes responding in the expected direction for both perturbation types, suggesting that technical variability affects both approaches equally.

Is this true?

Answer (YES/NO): NO